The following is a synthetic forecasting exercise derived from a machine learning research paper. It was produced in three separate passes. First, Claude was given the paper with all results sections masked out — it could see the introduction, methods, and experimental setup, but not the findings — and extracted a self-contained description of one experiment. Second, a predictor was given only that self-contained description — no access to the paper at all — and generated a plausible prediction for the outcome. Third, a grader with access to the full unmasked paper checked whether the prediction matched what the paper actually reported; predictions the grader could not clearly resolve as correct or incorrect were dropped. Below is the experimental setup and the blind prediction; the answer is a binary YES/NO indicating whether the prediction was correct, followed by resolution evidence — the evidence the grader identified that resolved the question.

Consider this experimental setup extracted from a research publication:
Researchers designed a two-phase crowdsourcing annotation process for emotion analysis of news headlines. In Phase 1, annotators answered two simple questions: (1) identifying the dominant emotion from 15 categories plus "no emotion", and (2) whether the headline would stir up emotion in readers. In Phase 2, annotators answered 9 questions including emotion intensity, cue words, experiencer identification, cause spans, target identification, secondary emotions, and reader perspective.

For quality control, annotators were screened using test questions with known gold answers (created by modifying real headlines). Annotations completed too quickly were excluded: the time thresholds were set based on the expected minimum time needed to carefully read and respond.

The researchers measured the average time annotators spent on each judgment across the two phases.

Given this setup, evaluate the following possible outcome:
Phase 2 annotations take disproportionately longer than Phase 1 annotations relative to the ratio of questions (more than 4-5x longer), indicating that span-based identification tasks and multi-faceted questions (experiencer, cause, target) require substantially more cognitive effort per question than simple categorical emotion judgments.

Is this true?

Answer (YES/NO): YES